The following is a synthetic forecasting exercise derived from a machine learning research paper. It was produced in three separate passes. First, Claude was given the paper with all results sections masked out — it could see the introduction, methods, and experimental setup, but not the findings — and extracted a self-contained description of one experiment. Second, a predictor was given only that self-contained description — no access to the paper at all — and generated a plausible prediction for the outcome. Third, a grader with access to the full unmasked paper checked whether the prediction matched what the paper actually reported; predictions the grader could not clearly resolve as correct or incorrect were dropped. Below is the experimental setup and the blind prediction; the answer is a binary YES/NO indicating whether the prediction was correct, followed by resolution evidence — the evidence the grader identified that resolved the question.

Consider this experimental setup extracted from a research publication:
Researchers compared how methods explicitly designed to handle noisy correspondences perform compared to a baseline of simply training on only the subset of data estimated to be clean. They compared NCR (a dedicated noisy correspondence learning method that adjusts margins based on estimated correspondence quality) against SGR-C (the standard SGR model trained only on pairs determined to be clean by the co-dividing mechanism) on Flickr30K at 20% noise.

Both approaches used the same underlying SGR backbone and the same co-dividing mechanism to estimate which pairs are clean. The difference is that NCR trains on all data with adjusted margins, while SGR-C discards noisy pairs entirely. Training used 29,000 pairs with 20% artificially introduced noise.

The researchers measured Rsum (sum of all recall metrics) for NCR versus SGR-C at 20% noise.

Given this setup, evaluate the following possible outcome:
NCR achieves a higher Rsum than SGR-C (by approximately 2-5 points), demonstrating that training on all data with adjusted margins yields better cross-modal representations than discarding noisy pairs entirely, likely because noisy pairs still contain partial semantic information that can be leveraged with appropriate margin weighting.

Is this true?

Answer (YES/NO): NO